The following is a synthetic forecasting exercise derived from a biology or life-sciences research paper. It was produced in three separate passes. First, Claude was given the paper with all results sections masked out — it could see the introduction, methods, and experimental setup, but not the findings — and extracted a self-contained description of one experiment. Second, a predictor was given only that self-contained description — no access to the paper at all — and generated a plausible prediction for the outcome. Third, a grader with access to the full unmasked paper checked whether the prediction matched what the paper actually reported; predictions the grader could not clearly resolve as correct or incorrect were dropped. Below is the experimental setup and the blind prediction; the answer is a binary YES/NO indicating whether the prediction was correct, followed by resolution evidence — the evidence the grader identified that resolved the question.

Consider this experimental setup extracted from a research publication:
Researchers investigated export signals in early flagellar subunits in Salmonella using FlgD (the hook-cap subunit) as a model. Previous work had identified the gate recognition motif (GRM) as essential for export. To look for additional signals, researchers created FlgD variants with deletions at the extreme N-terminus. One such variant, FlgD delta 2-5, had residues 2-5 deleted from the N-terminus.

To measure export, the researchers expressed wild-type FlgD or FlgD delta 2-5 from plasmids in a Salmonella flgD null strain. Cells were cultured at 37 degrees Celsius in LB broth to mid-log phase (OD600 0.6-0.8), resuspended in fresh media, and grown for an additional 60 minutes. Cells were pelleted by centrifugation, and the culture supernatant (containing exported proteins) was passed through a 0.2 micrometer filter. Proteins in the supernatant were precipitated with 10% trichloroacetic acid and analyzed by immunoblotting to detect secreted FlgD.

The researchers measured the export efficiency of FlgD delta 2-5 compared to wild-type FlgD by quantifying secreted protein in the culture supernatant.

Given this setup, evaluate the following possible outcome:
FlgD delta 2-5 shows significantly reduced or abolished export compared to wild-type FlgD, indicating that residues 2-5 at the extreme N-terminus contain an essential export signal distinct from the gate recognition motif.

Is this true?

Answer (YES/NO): YES